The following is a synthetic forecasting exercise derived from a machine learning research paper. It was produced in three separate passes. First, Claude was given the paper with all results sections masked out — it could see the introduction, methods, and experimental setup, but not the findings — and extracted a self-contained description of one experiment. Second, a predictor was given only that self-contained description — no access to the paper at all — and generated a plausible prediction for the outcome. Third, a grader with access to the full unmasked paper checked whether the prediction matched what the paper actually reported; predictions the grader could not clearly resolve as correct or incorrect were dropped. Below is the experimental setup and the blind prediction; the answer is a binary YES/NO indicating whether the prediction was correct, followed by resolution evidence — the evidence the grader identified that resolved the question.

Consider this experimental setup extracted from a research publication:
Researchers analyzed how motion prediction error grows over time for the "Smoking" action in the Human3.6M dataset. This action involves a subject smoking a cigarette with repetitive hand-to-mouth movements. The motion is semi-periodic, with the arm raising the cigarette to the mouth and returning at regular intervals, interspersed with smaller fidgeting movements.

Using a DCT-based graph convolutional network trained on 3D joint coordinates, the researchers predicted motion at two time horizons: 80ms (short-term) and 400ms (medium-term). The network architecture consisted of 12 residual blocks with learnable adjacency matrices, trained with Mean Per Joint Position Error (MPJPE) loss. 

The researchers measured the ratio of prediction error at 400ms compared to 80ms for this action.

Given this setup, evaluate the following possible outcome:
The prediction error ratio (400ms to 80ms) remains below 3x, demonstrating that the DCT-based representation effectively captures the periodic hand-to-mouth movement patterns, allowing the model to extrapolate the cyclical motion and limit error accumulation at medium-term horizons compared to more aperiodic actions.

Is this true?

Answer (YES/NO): NO